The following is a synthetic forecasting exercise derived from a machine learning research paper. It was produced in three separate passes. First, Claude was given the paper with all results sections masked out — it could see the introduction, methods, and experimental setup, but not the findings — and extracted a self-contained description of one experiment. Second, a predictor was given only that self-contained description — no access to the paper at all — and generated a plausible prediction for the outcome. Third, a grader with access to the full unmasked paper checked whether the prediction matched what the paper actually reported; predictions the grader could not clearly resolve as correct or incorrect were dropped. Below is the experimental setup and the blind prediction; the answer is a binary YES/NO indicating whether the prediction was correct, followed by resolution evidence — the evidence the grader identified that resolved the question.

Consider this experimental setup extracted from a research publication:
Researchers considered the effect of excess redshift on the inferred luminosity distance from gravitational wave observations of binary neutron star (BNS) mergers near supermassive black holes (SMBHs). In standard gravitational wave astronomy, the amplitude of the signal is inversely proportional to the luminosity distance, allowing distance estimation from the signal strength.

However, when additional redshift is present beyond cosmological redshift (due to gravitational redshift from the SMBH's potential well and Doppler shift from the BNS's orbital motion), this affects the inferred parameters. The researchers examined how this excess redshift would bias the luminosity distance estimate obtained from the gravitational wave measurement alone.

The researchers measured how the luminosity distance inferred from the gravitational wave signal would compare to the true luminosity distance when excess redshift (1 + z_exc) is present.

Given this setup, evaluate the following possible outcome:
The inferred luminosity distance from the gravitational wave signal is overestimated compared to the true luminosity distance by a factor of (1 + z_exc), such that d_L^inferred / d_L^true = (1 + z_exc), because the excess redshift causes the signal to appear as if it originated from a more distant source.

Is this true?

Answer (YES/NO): YES